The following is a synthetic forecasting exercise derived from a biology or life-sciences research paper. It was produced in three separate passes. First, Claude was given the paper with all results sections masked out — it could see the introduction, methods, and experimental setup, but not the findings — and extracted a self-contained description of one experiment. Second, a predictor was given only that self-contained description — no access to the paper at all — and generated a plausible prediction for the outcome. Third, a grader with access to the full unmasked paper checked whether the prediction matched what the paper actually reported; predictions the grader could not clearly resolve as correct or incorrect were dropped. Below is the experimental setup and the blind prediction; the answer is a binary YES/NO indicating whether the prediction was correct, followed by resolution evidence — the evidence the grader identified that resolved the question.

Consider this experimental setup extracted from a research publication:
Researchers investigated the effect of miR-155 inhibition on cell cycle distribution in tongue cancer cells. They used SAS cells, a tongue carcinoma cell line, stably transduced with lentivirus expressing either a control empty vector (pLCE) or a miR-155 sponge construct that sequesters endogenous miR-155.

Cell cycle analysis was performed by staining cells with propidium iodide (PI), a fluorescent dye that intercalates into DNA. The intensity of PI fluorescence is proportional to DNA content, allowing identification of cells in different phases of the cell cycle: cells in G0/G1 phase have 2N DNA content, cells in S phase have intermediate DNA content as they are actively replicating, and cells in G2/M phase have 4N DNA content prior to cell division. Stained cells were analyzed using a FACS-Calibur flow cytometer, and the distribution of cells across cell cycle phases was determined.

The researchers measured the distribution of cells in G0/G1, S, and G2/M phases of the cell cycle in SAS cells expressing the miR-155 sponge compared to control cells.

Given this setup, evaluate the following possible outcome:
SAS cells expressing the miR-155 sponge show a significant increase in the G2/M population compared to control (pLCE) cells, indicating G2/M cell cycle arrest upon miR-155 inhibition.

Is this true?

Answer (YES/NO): YES